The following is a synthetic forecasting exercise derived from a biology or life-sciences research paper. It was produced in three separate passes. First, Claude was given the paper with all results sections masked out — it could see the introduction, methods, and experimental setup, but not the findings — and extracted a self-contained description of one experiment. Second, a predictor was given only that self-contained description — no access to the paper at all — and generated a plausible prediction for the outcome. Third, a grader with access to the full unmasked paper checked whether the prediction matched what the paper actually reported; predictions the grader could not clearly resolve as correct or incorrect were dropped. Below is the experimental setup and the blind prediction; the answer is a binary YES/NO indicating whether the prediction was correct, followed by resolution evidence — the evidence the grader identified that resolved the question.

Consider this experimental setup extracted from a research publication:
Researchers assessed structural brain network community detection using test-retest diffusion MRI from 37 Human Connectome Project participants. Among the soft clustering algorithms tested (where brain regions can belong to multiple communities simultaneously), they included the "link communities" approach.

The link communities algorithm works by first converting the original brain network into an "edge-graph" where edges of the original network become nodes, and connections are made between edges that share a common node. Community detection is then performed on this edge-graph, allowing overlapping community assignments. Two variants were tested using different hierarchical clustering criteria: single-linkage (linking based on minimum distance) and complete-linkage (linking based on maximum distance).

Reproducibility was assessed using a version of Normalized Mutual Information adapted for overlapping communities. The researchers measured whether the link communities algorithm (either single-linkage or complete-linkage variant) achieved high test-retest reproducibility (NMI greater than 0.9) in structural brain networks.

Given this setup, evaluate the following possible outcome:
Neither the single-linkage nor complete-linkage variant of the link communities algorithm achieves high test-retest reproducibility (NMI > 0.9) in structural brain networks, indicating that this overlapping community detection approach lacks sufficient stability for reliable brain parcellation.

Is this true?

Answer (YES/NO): YES